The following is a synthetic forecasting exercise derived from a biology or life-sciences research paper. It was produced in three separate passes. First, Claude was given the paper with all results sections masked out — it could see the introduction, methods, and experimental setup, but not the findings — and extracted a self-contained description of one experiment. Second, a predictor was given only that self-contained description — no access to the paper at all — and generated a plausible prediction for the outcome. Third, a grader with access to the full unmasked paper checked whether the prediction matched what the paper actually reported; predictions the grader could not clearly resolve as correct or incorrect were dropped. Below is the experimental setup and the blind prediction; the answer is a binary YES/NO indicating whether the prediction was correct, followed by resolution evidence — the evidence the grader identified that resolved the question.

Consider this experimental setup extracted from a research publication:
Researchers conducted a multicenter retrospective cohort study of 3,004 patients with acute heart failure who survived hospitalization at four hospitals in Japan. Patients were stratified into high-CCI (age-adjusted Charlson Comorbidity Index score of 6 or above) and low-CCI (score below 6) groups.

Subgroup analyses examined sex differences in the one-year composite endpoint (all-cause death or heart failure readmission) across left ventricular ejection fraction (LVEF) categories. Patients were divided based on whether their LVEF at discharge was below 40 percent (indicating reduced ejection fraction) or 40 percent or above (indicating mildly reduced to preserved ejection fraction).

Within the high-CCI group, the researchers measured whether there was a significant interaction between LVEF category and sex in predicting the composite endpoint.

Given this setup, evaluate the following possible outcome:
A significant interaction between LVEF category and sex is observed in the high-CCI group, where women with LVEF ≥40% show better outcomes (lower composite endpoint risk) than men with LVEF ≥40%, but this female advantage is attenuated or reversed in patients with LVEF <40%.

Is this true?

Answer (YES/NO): NO